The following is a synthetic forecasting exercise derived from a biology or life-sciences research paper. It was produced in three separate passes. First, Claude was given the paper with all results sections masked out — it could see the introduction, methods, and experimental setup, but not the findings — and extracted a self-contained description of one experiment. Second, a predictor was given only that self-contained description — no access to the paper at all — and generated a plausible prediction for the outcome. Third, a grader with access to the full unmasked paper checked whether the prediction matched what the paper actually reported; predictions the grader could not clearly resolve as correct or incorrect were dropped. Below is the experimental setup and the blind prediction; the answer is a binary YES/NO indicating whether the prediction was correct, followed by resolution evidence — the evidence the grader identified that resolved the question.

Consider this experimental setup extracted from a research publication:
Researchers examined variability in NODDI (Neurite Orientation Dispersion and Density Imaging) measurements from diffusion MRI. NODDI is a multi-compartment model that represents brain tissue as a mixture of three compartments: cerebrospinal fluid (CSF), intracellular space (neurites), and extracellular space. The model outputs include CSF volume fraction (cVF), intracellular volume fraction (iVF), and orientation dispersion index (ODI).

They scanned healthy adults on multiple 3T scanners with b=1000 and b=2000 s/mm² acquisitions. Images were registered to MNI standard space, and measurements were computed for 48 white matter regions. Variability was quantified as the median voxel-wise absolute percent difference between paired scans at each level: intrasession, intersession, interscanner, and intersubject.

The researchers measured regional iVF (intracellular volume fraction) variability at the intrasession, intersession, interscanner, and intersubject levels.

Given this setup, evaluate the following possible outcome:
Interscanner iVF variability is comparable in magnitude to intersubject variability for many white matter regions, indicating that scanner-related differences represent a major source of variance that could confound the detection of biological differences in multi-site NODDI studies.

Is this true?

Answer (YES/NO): YES